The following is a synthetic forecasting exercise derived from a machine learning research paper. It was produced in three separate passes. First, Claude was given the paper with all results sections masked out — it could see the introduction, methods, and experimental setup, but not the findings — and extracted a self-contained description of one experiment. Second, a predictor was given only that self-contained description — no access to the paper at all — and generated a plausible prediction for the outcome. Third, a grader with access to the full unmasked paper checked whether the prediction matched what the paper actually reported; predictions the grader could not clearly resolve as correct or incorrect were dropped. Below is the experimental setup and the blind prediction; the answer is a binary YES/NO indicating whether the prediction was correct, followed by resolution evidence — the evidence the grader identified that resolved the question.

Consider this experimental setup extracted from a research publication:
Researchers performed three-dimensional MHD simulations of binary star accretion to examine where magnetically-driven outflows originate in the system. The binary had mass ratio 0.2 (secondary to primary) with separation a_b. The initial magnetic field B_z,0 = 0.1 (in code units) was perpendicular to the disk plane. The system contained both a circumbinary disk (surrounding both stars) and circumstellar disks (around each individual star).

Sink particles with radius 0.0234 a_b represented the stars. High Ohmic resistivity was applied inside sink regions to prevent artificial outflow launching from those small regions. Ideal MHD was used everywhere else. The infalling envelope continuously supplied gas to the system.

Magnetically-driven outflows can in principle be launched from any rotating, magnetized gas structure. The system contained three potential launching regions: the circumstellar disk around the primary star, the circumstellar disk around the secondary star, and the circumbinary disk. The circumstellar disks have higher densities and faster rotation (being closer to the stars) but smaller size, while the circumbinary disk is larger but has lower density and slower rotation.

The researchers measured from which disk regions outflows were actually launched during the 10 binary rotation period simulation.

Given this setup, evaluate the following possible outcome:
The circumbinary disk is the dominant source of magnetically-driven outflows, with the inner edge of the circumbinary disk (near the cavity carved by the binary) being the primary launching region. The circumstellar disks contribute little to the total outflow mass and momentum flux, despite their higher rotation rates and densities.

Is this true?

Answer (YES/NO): NO